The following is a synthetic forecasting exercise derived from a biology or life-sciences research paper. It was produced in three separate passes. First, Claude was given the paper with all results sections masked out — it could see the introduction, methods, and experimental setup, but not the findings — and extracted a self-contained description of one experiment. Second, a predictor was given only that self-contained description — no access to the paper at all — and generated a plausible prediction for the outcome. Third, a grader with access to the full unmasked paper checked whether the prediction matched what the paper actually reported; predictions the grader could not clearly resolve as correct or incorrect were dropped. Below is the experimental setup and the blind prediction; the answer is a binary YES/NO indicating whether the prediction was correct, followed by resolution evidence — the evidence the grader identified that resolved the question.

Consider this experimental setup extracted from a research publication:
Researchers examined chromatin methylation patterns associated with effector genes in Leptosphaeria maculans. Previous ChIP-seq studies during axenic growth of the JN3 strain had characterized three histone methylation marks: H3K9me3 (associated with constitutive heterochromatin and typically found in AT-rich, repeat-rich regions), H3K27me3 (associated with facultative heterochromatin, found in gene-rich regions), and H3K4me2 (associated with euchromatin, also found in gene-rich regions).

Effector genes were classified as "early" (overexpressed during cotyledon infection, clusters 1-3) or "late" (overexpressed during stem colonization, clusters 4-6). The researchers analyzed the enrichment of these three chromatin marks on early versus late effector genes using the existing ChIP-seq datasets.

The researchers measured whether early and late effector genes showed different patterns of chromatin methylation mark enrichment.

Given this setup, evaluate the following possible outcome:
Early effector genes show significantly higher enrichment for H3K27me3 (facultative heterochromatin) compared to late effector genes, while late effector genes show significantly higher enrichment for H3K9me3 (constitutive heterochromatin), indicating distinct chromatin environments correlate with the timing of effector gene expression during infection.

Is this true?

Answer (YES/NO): NO